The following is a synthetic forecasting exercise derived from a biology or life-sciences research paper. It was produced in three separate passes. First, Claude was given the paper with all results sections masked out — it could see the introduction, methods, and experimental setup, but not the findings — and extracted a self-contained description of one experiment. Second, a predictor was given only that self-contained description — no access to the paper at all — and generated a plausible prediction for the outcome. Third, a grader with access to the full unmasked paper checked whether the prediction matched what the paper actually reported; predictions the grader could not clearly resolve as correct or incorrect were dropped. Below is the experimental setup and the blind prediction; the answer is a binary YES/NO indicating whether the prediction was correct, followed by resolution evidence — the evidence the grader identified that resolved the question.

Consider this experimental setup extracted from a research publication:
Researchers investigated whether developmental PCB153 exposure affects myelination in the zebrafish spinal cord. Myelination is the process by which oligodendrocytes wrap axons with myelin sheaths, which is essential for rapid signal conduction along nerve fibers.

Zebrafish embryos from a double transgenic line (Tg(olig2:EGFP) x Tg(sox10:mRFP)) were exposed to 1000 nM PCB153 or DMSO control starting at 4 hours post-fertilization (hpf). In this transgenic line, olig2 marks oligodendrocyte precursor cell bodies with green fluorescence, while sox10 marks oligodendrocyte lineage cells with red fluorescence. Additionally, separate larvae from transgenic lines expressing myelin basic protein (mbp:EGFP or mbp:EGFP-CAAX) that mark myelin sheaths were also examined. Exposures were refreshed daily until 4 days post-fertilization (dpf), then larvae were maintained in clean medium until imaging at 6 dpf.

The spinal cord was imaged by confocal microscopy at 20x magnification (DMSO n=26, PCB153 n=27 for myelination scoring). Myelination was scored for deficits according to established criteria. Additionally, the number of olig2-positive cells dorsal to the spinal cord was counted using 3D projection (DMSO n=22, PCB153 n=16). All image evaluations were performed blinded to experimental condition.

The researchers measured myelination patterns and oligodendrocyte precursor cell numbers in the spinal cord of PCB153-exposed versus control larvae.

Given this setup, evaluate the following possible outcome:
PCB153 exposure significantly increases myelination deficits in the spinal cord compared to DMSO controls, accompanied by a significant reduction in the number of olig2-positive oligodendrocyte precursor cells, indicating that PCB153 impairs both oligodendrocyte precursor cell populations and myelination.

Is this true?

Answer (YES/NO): NO